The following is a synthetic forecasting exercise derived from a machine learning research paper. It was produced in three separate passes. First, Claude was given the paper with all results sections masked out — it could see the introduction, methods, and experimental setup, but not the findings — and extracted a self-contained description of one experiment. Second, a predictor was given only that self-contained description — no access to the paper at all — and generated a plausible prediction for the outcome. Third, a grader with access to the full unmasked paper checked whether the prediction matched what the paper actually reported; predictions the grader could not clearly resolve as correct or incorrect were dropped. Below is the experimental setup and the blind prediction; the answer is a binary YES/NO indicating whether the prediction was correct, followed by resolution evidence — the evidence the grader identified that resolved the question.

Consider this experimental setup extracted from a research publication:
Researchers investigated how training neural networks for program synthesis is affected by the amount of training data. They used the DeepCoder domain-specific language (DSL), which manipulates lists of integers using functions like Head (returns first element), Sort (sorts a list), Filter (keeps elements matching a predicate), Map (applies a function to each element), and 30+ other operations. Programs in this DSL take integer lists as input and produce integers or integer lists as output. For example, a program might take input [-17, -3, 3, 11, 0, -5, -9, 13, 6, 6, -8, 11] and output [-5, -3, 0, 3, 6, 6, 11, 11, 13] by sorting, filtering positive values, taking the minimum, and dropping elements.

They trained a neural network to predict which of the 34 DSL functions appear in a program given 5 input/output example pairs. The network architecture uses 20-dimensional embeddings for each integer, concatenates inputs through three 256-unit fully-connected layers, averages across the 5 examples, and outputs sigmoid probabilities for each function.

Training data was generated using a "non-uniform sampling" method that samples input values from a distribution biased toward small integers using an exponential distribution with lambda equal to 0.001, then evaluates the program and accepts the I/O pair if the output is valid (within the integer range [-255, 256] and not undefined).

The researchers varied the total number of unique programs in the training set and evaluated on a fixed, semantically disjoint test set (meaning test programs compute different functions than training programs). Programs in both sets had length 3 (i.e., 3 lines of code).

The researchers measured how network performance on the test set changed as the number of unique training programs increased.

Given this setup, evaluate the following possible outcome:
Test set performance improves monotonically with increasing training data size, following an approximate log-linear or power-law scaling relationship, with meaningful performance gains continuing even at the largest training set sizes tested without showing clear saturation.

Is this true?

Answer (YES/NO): NO